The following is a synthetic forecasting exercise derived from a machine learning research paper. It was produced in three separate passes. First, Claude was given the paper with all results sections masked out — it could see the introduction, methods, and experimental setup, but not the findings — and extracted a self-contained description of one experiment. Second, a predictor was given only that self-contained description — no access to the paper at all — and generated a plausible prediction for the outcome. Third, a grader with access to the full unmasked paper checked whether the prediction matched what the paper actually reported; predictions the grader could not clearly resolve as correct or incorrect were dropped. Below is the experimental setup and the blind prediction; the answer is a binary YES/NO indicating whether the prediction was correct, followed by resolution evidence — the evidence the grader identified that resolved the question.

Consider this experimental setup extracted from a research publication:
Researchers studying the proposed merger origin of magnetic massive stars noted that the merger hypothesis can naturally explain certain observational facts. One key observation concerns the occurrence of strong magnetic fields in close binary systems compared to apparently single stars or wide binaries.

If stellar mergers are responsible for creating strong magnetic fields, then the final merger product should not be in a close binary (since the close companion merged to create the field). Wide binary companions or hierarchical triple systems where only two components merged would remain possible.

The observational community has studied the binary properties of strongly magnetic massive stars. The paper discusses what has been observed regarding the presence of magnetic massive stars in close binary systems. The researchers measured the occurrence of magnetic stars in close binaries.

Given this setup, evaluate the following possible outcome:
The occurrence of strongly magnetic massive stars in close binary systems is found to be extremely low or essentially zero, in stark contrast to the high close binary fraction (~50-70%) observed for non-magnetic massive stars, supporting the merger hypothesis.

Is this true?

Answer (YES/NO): YES